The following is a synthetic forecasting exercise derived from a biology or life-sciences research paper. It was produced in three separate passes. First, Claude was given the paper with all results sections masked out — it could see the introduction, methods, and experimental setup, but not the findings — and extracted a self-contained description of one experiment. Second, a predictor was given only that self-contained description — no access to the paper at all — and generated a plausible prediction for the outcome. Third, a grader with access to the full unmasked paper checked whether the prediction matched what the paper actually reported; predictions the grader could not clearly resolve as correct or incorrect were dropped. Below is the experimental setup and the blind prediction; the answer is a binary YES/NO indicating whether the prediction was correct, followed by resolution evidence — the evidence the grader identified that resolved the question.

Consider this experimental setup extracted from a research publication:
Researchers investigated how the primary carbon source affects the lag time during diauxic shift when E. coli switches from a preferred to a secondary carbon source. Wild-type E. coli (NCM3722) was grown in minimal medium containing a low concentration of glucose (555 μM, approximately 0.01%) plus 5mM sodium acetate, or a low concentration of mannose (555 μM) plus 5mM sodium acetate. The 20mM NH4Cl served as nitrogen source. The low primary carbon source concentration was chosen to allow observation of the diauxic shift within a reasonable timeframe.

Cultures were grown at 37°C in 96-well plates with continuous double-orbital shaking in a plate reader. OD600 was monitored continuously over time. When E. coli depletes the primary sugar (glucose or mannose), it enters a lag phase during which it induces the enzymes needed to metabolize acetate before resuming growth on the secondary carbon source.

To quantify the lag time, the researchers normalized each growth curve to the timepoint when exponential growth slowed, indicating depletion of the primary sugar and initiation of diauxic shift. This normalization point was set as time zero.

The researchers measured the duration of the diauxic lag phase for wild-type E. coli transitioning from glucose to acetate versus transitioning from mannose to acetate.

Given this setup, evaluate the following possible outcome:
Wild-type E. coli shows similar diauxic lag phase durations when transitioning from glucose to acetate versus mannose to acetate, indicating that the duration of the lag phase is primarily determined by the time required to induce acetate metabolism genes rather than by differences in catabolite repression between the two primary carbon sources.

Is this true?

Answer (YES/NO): NO